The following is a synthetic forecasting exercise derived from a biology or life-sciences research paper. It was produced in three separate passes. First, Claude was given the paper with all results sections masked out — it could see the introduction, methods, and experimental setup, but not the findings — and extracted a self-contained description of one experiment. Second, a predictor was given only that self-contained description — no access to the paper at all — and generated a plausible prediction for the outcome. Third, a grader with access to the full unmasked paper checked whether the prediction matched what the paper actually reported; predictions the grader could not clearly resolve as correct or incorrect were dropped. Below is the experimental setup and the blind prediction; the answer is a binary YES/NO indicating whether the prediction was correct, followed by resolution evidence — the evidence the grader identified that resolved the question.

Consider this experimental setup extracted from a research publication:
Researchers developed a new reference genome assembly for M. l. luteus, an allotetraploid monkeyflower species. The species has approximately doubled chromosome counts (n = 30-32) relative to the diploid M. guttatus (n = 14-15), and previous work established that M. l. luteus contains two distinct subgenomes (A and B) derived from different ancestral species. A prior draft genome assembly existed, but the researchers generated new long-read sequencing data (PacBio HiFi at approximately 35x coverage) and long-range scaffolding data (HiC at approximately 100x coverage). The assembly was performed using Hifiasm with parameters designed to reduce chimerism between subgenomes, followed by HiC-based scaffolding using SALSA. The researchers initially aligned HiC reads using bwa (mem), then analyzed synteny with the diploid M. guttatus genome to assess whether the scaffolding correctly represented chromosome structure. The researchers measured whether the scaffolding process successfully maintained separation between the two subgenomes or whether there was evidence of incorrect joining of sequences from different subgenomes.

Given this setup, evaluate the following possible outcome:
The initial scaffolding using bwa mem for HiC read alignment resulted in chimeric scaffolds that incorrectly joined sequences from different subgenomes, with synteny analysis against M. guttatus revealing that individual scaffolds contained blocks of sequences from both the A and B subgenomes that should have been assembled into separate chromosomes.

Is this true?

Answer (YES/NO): YES